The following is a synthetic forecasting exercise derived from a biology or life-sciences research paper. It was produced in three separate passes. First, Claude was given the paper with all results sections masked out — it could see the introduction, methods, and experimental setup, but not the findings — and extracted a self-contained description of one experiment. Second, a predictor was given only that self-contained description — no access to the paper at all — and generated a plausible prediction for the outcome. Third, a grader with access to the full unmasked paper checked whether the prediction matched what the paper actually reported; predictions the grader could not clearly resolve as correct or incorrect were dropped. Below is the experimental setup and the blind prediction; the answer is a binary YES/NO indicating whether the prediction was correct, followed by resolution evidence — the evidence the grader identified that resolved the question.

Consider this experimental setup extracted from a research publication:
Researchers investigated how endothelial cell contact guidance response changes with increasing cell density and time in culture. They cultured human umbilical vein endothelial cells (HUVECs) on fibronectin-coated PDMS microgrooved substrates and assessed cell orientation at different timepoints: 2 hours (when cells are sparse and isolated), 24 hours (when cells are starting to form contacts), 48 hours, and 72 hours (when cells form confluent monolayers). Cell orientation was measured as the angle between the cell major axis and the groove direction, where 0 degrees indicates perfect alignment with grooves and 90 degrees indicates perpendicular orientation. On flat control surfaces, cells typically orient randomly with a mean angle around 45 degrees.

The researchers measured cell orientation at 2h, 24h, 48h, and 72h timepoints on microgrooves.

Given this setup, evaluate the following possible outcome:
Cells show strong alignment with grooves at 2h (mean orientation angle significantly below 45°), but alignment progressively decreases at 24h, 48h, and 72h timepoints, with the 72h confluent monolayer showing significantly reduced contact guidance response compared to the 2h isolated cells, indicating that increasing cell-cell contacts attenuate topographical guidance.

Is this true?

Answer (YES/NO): NO